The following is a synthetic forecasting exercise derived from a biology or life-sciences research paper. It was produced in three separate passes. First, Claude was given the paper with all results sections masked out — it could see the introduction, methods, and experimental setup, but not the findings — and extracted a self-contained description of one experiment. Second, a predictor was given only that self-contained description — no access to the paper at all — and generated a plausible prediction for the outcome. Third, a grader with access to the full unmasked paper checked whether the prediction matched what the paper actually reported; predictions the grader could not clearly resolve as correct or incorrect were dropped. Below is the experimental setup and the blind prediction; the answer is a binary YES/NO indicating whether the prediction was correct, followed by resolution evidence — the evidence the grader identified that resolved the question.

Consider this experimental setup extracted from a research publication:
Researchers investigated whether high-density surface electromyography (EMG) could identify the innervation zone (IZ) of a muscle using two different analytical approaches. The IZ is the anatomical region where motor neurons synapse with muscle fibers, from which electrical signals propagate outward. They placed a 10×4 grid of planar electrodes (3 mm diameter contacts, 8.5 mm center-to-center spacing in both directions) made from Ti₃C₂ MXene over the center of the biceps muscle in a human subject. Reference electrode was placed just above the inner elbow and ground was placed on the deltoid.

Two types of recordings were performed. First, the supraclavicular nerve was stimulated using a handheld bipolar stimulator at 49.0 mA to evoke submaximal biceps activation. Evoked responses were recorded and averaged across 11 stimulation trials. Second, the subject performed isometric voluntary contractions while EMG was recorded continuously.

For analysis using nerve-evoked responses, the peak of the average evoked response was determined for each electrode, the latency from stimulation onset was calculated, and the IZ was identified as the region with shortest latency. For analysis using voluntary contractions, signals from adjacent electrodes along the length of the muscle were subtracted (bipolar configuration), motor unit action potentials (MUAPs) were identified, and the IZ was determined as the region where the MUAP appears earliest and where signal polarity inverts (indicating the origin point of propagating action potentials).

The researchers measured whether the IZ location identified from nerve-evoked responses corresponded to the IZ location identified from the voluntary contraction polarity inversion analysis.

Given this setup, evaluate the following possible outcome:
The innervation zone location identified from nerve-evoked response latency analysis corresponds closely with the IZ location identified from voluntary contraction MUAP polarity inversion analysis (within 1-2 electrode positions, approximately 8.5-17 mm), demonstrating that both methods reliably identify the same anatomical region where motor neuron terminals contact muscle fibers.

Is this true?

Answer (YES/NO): YES